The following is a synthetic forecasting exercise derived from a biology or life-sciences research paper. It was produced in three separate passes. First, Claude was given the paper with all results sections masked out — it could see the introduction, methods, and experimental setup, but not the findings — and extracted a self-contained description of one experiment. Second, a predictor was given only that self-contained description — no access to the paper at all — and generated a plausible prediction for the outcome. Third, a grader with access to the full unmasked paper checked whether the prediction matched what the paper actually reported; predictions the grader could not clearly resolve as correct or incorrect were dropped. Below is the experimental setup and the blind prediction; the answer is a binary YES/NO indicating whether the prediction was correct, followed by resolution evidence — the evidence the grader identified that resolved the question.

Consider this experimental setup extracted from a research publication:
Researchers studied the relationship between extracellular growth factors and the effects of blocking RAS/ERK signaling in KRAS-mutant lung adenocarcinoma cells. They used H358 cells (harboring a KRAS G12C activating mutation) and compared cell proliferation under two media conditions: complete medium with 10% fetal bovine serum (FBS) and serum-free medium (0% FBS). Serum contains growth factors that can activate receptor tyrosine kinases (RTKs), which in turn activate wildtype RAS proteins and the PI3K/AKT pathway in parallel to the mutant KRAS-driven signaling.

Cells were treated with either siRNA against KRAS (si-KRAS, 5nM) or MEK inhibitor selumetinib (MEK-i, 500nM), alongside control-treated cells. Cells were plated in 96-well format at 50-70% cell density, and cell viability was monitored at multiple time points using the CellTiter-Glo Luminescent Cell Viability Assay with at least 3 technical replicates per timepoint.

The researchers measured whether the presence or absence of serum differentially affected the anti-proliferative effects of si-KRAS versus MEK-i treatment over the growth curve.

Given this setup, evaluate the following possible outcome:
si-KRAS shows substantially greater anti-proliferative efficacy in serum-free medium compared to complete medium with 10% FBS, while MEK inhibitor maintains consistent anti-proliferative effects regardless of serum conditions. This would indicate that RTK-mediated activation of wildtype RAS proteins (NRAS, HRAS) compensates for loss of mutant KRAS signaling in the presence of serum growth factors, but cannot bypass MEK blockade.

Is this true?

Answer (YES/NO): NO